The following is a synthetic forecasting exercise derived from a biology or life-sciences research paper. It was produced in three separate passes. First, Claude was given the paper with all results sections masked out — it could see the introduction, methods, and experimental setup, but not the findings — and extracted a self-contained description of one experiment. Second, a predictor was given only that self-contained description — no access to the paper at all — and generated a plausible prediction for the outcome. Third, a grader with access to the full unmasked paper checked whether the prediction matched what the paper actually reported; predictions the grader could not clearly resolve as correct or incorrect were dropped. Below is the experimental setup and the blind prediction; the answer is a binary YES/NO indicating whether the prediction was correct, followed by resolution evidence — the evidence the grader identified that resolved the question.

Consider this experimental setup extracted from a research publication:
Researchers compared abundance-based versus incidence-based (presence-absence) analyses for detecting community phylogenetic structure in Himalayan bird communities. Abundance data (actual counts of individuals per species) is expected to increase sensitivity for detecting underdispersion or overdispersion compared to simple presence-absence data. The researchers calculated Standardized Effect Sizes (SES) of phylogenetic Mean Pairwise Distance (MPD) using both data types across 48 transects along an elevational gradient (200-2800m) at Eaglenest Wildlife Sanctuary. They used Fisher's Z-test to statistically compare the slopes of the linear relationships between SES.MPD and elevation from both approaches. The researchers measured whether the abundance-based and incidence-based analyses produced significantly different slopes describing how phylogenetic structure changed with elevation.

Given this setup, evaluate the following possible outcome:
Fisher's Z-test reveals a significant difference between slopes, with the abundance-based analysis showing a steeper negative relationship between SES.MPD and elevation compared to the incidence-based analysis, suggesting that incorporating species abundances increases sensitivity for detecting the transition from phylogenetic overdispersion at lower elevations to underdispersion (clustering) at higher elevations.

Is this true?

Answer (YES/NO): YES